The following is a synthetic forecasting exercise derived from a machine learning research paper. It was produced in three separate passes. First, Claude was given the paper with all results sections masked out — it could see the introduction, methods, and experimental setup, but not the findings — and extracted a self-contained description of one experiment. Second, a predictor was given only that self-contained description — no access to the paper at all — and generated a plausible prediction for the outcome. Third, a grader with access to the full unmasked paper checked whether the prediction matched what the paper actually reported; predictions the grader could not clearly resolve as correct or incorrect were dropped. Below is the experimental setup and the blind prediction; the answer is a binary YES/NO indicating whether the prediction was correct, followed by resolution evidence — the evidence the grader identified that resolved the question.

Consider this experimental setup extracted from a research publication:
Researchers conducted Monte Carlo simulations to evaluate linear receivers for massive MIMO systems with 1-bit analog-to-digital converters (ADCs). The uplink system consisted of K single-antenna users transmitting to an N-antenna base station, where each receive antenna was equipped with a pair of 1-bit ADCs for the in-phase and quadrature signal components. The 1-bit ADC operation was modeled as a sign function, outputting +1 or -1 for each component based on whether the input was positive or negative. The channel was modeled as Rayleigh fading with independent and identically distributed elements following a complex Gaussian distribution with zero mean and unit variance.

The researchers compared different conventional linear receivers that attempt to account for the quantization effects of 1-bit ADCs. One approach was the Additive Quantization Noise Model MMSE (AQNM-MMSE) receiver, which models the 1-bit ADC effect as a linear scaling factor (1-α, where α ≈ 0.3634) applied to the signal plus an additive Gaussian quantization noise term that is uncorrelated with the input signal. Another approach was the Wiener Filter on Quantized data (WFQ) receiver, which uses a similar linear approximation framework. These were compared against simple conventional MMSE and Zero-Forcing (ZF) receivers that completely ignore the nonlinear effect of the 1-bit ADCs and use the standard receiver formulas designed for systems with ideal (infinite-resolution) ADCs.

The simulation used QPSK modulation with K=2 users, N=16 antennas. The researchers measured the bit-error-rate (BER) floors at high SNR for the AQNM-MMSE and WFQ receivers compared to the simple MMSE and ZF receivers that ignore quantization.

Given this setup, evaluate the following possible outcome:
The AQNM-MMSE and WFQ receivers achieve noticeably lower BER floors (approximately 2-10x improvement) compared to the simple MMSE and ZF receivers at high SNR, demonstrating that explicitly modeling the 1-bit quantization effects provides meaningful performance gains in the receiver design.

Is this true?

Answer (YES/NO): NO